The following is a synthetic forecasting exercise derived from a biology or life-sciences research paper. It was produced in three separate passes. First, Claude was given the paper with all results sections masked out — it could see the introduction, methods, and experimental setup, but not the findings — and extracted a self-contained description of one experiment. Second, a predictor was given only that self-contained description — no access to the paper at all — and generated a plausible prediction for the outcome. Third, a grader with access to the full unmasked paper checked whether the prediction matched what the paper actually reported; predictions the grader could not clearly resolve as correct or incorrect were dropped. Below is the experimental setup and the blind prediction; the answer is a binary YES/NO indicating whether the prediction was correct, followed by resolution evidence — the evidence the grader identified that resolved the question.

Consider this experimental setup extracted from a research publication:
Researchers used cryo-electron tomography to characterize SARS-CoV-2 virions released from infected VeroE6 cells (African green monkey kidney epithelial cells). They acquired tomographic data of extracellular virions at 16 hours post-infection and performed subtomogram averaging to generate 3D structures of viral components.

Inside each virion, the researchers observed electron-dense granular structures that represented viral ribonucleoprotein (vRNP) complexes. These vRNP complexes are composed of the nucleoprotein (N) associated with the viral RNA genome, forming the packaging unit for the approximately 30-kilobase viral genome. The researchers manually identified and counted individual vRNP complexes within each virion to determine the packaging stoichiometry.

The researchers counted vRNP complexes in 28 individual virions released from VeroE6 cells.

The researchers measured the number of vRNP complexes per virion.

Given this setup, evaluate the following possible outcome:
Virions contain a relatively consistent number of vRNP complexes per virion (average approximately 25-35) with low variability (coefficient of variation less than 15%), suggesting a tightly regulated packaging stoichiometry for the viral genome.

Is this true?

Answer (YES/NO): NO